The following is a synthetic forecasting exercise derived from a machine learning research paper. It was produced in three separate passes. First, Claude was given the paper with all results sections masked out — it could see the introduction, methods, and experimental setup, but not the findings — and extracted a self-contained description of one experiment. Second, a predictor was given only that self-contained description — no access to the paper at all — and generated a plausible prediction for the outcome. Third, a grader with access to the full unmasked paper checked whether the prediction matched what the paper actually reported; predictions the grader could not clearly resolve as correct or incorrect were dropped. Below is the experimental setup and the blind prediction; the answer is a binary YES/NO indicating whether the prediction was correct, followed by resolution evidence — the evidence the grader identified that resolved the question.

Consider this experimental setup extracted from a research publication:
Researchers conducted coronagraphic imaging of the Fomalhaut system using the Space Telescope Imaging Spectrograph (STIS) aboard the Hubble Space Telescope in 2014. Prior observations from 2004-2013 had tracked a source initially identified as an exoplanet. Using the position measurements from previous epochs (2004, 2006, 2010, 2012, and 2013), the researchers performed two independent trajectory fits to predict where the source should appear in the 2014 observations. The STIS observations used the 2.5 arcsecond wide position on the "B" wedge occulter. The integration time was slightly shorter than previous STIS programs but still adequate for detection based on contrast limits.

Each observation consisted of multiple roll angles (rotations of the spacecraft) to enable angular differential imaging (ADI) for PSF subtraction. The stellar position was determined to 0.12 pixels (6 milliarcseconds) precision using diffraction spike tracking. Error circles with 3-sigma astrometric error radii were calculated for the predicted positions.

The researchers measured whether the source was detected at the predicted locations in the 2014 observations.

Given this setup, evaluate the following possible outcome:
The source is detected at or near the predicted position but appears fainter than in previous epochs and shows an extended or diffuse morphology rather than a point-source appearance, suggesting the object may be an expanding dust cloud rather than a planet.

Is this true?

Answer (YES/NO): NO